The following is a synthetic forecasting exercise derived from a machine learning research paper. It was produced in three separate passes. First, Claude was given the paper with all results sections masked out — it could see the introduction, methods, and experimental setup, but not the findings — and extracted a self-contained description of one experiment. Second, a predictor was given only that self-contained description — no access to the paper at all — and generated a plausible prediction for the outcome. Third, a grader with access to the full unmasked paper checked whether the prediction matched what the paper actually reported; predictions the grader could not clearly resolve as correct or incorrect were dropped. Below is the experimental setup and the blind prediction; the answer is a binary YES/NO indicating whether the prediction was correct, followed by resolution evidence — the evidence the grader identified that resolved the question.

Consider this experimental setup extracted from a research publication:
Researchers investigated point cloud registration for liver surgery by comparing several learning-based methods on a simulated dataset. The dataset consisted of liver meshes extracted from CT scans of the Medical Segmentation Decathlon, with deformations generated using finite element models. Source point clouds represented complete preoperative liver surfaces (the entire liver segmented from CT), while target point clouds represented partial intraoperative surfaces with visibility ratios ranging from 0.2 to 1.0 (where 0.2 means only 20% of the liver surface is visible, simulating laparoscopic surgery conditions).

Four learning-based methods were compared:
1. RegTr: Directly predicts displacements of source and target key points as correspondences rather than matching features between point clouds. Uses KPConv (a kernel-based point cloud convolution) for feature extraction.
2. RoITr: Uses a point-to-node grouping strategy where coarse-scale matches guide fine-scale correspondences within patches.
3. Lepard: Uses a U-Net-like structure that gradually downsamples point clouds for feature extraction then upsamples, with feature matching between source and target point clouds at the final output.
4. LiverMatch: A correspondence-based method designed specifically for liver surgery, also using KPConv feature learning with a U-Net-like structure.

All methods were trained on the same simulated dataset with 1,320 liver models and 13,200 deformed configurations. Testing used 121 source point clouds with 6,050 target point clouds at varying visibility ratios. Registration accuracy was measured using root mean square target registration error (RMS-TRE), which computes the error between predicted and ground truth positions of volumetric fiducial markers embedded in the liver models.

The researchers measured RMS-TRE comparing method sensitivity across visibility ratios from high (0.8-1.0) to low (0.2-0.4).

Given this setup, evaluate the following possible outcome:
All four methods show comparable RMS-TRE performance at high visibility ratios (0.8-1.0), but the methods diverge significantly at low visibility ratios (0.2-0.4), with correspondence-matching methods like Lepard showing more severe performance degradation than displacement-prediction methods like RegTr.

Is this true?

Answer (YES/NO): NO